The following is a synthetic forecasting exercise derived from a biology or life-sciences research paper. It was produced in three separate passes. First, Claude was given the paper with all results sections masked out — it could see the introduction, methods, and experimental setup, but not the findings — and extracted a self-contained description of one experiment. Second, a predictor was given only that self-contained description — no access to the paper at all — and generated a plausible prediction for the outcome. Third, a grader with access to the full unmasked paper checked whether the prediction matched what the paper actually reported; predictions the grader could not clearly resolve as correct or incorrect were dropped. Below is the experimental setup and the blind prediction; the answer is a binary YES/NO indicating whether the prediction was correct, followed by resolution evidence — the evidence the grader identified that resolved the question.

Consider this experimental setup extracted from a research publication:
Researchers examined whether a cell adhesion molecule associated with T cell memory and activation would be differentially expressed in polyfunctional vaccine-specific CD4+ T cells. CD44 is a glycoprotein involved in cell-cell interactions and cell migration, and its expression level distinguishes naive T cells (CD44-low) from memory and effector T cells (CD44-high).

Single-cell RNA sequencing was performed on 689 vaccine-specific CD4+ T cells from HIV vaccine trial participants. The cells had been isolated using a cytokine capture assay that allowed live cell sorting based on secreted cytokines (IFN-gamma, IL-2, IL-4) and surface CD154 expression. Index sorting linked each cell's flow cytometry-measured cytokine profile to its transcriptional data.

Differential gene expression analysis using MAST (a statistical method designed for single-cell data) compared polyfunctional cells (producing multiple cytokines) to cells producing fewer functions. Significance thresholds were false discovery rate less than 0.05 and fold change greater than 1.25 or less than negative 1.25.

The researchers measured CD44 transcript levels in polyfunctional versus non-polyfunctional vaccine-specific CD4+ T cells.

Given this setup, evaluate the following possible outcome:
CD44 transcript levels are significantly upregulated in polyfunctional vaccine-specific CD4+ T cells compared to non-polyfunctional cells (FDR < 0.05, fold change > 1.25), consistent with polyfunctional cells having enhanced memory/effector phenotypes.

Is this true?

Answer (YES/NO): YES